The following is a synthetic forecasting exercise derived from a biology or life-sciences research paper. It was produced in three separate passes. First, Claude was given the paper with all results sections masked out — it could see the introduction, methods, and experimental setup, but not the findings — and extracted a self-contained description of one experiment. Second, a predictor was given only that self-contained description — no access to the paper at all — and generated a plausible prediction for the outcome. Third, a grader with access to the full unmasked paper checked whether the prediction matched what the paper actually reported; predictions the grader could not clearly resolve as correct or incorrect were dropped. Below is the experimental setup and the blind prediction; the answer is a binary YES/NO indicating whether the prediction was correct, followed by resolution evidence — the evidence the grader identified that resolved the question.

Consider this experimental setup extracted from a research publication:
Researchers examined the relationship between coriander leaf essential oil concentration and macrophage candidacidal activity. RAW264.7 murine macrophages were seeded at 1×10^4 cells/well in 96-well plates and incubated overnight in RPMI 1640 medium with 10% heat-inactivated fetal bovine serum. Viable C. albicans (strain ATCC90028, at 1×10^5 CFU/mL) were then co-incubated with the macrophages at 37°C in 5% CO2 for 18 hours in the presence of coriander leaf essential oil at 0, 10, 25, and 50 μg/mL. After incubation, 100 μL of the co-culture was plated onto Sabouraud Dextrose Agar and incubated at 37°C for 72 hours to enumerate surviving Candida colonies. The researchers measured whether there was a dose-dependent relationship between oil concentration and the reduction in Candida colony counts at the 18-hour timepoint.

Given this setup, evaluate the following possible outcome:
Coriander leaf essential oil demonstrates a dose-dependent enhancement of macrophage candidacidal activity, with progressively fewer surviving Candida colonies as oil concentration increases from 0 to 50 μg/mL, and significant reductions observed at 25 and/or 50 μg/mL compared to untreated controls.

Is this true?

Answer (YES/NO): YES